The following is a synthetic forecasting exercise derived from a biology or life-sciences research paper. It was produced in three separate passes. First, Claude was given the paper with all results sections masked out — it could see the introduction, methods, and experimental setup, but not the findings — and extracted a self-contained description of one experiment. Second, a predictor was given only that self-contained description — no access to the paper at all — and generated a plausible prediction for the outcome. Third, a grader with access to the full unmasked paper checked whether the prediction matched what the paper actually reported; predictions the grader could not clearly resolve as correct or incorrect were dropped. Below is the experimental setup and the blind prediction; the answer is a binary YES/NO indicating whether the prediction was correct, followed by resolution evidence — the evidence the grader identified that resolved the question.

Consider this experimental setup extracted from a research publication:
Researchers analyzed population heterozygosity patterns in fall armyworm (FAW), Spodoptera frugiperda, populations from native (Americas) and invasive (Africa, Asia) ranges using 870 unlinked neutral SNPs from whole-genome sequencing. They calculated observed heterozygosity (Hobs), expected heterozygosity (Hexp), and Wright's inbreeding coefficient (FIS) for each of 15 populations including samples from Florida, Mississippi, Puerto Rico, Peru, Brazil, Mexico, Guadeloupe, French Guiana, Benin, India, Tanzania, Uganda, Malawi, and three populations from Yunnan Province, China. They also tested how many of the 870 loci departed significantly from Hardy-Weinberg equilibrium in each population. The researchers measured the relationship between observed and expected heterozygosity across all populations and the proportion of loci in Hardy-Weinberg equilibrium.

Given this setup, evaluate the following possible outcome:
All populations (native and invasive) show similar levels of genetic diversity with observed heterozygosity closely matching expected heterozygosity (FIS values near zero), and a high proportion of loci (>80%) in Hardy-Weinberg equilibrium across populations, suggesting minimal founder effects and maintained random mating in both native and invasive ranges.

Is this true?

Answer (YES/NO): NO